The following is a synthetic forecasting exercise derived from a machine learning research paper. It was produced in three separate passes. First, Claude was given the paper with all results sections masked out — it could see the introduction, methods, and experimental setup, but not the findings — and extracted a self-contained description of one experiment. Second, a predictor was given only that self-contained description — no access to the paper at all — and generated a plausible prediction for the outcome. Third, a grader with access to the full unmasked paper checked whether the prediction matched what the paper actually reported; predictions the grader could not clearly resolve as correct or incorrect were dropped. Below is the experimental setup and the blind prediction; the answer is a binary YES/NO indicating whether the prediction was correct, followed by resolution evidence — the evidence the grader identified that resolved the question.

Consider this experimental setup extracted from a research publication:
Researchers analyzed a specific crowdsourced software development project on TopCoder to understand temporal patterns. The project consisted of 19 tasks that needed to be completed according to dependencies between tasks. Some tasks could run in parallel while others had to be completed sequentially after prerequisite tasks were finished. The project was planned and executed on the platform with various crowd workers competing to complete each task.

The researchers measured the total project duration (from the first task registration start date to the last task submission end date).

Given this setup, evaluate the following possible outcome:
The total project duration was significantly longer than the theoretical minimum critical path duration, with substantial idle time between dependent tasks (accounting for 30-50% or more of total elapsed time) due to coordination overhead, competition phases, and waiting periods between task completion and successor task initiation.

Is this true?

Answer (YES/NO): NO